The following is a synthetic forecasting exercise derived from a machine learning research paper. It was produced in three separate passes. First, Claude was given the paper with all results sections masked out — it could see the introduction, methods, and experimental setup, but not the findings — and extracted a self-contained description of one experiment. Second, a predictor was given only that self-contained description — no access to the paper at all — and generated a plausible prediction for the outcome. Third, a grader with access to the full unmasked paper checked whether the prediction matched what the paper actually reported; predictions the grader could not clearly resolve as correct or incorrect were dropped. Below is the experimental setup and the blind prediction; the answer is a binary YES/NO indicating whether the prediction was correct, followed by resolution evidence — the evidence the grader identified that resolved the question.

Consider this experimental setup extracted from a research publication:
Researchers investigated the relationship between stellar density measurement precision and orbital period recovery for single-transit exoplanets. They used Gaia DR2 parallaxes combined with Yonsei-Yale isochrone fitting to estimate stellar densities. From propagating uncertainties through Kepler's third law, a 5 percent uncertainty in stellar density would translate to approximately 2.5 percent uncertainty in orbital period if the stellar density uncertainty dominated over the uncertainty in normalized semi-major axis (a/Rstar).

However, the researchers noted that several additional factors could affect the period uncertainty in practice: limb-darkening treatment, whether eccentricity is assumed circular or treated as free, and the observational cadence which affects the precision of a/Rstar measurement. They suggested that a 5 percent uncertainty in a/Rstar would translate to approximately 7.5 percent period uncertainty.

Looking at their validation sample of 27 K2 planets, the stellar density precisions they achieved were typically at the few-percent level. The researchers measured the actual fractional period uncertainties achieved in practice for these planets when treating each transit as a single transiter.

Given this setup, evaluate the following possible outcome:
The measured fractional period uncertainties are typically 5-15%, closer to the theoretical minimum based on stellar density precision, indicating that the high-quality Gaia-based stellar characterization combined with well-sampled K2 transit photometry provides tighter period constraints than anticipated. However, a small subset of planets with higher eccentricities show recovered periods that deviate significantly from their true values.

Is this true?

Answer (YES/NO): NO